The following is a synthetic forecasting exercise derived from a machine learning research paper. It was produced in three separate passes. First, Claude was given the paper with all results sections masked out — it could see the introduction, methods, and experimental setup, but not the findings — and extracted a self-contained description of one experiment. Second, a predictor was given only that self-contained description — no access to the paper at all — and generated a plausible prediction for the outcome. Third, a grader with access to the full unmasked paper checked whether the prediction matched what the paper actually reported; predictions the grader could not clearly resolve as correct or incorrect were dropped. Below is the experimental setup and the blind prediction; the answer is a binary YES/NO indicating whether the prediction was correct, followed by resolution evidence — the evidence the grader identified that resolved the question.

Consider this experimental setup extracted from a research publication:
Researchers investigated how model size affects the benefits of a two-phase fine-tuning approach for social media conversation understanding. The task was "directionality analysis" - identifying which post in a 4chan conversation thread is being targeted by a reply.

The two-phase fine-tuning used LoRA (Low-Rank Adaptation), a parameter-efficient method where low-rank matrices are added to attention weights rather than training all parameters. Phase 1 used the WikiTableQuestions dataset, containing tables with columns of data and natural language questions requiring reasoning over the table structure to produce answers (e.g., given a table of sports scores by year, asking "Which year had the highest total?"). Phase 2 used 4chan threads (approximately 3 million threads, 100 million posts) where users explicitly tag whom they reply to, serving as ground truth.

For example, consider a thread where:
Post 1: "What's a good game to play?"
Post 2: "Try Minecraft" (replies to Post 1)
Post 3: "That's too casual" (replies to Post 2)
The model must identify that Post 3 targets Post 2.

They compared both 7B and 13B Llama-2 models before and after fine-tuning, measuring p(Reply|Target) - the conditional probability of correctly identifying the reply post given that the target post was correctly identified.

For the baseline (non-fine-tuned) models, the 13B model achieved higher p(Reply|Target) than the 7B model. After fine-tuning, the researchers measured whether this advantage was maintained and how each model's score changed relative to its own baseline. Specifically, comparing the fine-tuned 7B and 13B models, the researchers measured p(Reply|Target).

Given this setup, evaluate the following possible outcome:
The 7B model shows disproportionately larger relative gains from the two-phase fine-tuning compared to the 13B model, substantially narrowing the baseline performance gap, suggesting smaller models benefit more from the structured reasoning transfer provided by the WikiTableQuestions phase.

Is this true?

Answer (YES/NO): NO